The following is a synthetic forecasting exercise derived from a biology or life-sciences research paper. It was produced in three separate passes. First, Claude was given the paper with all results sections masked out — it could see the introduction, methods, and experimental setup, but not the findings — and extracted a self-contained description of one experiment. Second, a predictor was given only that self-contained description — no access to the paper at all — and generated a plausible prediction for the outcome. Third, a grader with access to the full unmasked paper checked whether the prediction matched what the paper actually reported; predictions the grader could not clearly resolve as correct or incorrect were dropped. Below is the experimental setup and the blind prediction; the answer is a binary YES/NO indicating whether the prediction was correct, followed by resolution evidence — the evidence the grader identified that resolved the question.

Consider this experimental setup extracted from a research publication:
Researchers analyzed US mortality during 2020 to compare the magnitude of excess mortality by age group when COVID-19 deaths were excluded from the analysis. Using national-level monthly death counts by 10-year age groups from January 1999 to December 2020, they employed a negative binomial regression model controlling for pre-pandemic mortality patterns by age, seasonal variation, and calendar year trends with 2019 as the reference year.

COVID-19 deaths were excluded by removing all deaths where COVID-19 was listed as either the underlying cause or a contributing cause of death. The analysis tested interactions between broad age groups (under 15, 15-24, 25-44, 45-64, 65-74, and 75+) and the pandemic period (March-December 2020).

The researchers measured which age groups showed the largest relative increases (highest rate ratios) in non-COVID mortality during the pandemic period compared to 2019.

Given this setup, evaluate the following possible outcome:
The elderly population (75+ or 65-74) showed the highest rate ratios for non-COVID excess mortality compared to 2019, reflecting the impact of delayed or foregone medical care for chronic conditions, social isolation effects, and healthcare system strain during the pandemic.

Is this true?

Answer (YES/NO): NO